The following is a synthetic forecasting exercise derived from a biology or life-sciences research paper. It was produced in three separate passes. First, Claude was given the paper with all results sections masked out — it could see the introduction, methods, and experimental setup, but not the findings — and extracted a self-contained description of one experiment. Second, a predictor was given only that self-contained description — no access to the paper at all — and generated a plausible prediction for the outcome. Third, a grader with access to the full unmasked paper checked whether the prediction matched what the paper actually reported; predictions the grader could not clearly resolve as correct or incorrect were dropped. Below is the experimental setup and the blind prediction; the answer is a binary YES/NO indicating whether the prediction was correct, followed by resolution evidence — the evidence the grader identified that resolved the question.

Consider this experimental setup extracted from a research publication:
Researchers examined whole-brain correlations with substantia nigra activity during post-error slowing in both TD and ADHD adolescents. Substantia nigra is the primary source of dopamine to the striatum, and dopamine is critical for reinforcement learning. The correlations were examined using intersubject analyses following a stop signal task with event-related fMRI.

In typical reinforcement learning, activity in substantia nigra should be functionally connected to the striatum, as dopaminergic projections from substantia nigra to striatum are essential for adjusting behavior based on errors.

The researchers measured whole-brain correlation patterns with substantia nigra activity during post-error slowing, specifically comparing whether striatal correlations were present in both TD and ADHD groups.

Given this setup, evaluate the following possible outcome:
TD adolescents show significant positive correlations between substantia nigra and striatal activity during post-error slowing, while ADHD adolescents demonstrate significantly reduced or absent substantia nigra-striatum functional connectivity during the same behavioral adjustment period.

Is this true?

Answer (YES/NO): YES